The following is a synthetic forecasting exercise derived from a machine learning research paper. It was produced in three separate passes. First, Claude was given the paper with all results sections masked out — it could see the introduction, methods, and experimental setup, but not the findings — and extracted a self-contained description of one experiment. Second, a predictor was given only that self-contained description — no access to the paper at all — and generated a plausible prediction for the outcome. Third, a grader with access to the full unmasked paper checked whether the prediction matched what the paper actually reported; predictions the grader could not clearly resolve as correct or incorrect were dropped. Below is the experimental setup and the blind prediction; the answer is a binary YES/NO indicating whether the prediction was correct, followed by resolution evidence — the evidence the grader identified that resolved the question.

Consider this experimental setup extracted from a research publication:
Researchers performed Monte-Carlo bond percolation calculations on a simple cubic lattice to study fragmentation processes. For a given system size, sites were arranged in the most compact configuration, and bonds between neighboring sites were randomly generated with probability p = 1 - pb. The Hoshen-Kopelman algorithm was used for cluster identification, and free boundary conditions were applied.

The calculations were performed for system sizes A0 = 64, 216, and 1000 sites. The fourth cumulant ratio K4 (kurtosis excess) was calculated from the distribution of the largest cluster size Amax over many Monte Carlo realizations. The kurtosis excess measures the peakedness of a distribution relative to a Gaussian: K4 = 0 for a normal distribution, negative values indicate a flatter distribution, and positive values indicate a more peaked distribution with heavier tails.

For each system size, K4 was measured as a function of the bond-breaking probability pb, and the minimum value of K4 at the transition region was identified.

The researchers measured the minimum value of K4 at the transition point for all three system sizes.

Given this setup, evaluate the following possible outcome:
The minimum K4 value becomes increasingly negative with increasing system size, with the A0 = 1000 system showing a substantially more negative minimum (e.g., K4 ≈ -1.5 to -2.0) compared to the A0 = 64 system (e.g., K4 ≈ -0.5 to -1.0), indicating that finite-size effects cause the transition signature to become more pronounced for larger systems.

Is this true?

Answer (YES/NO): NO